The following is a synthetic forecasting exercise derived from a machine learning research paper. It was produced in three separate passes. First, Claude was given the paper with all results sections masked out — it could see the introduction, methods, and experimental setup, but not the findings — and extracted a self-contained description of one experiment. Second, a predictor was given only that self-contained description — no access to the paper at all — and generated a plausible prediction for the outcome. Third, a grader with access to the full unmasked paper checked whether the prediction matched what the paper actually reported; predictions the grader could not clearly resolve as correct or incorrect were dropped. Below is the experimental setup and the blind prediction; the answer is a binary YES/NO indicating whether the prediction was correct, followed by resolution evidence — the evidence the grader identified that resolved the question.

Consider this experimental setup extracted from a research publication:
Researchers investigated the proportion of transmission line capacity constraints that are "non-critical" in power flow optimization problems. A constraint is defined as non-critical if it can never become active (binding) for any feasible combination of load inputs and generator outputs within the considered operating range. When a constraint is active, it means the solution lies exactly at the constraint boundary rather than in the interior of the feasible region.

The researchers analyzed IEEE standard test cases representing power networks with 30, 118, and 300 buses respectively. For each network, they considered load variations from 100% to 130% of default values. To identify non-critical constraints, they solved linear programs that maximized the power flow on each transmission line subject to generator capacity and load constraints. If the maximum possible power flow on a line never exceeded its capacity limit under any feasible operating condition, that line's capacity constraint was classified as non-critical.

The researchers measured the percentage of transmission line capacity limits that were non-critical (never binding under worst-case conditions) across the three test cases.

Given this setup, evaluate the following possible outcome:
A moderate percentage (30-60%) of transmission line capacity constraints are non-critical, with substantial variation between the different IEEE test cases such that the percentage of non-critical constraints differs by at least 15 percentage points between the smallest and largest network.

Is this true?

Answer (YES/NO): NO